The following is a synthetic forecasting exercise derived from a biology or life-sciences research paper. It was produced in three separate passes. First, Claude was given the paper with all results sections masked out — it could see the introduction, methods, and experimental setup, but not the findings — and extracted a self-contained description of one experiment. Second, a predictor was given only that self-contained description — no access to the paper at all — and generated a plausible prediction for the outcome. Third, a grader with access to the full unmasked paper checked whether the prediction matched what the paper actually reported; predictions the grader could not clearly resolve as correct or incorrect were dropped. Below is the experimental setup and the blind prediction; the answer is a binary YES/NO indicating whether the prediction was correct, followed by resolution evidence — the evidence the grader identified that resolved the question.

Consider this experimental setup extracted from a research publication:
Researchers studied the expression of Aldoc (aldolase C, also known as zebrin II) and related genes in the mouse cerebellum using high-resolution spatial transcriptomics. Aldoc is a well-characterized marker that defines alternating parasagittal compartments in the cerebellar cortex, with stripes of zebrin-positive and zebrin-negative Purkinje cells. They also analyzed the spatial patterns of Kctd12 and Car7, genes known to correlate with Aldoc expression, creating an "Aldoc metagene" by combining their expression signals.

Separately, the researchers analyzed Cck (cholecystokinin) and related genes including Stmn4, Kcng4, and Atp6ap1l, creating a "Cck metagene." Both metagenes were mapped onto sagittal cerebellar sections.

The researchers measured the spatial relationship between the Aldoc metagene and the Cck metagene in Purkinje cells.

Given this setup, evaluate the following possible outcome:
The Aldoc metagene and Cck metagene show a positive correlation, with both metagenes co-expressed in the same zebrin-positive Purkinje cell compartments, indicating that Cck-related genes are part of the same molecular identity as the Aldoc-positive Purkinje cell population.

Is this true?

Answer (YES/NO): NO